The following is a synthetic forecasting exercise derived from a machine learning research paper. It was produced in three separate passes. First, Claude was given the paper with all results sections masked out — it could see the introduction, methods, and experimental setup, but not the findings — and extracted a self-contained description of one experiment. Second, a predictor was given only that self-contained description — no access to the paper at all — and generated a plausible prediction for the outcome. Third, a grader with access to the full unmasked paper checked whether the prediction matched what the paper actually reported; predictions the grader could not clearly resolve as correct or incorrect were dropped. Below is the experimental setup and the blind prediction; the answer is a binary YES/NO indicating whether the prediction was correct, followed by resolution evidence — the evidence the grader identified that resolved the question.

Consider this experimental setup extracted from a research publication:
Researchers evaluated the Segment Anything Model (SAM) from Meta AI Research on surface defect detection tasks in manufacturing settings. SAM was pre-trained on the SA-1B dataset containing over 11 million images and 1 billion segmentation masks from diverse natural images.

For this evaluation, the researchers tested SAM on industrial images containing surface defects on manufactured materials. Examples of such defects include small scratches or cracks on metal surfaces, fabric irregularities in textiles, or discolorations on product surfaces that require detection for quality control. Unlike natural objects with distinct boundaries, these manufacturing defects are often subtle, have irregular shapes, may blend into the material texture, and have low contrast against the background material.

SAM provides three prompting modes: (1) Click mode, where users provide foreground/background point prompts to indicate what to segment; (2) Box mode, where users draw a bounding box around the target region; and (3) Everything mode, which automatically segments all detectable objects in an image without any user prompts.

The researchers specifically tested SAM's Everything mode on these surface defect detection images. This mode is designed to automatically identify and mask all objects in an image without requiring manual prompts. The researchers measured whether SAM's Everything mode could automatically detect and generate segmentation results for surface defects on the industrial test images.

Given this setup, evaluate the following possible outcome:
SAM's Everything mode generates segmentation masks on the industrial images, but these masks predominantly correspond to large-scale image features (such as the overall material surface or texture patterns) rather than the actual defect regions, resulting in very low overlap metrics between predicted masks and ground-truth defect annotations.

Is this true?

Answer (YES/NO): NO